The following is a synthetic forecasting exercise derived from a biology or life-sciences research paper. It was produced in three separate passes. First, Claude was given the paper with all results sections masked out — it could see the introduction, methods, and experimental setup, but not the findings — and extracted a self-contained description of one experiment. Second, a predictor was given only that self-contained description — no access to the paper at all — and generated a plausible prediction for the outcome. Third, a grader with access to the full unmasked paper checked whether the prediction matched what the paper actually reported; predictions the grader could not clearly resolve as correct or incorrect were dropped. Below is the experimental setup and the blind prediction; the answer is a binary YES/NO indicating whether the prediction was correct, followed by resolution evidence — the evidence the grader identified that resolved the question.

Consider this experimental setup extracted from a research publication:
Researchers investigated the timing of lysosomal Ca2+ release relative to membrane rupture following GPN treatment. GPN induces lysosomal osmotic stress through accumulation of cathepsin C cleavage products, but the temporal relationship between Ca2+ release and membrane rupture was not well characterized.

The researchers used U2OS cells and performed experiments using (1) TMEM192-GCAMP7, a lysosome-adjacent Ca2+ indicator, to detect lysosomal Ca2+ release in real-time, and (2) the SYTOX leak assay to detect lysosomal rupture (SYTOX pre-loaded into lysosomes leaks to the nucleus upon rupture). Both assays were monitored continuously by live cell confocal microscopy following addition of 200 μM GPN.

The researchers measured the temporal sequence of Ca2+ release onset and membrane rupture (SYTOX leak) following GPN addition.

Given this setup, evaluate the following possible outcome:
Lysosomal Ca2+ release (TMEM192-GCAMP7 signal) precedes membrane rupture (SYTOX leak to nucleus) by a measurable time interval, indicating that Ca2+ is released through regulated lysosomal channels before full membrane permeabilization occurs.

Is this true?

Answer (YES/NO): NO